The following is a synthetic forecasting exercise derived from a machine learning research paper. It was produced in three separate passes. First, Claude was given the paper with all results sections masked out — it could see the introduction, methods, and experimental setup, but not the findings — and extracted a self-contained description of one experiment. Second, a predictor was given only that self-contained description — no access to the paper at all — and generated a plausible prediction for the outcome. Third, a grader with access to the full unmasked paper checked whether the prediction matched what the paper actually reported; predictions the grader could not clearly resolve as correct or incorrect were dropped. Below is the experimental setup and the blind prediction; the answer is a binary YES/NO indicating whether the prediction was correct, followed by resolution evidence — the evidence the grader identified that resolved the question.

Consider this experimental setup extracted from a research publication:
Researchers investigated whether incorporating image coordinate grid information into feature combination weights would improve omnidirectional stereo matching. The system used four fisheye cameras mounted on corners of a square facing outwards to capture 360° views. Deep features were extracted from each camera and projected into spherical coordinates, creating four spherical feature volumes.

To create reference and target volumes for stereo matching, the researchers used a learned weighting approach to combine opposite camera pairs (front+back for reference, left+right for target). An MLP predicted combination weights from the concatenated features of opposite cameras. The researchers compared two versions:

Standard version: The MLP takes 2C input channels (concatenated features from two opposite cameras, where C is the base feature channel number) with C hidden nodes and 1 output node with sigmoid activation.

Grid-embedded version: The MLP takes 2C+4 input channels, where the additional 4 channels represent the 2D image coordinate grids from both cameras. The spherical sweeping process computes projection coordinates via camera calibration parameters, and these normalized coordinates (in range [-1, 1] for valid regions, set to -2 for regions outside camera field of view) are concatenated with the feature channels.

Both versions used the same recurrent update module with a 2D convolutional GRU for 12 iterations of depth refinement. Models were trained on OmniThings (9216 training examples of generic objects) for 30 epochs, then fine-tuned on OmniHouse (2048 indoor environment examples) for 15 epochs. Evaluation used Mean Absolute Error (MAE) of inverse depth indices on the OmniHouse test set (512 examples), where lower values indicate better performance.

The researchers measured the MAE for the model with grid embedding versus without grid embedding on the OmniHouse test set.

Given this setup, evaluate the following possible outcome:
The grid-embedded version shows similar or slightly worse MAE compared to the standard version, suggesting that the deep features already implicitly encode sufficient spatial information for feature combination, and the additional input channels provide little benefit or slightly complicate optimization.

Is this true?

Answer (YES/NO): NO